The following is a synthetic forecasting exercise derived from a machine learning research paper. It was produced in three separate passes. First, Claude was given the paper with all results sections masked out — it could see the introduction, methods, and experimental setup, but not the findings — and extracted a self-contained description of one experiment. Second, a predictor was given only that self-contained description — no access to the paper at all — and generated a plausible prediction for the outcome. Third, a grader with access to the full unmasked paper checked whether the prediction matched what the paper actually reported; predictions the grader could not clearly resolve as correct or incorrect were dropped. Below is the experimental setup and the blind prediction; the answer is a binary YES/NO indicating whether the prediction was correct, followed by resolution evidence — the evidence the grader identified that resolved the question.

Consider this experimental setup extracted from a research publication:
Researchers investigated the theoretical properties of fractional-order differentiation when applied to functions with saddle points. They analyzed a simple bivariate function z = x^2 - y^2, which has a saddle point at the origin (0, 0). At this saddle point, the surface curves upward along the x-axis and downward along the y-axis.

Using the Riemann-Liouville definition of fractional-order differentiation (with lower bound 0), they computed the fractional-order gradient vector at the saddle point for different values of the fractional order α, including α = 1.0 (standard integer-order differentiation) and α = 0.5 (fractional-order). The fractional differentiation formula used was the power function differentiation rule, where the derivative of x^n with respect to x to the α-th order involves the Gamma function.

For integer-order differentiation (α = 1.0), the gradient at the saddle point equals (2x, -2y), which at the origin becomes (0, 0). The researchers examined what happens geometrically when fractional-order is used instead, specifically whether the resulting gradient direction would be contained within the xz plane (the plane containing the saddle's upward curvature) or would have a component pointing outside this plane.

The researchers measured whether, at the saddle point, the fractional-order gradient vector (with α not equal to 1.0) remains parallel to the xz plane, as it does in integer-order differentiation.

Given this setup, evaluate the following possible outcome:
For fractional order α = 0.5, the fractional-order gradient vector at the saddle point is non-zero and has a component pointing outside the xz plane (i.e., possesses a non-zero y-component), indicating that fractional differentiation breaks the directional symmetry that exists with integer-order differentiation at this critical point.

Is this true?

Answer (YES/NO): YES